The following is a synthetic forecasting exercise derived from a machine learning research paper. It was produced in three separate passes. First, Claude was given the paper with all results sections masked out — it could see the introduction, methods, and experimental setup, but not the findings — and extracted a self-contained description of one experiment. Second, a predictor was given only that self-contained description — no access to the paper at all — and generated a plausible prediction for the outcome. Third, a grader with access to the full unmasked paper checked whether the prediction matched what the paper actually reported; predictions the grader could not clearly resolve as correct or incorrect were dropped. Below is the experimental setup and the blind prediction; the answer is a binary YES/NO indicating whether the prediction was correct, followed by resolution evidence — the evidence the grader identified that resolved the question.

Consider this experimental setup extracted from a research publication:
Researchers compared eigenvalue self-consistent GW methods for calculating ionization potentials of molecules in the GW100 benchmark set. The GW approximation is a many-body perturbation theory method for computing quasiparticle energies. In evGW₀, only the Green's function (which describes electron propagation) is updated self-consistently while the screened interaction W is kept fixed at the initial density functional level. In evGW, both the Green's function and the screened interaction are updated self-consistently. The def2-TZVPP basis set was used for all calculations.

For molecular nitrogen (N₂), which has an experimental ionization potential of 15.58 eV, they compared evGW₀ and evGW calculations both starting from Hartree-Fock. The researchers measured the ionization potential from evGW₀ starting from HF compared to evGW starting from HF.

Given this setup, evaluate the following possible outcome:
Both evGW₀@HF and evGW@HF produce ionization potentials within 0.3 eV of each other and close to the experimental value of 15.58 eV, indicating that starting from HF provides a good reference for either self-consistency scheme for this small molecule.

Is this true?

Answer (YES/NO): NO